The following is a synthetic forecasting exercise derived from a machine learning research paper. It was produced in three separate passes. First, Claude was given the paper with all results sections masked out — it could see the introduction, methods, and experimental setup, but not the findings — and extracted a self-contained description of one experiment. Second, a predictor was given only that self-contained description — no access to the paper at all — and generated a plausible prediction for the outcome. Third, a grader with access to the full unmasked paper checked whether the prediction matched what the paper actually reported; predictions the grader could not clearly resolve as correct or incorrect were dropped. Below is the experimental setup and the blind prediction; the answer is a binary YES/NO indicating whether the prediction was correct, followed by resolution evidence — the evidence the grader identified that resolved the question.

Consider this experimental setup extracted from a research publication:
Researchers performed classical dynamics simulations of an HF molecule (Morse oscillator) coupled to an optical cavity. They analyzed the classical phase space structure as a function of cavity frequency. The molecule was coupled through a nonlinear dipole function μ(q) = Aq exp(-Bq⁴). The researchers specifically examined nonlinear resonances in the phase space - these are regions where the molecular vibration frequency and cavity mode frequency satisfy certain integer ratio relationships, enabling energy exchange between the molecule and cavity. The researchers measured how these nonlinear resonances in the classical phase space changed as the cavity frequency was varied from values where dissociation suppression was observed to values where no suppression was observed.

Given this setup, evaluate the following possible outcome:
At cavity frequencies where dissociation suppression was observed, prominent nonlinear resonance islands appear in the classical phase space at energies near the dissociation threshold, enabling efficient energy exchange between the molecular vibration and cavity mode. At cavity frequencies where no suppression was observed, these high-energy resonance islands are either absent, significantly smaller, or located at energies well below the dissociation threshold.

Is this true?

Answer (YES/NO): NO